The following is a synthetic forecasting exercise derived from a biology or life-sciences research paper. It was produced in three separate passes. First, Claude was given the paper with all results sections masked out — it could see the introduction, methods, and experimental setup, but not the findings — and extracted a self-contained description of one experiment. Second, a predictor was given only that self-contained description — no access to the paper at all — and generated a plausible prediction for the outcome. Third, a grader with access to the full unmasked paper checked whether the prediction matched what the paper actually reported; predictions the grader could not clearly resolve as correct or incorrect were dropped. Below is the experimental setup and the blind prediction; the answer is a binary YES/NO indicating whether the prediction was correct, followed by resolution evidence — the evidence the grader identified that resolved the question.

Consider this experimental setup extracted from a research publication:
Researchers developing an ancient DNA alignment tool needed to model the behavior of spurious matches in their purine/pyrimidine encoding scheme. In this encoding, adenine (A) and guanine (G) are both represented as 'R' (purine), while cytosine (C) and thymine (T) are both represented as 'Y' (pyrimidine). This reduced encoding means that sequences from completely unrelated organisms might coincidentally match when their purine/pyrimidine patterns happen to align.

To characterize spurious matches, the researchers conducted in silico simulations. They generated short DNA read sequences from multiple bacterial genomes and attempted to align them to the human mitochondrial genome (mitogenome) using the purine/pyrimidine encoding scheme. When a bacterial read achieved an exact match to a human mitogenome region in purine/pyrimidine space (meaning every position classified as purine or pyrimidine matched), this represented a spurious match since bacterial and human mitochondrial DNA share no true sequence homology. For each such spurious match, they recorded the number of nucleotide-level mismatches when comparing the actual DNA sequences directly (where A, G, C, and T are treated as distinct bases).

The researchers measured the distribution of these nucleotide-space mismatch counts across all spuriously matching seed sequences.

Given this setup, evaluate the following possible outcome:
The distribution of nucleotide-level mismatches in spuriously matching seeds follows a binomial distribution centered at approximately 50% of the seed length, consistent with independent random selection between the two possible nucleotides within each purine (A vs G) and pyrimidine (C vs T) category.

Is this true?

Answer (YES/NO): NO